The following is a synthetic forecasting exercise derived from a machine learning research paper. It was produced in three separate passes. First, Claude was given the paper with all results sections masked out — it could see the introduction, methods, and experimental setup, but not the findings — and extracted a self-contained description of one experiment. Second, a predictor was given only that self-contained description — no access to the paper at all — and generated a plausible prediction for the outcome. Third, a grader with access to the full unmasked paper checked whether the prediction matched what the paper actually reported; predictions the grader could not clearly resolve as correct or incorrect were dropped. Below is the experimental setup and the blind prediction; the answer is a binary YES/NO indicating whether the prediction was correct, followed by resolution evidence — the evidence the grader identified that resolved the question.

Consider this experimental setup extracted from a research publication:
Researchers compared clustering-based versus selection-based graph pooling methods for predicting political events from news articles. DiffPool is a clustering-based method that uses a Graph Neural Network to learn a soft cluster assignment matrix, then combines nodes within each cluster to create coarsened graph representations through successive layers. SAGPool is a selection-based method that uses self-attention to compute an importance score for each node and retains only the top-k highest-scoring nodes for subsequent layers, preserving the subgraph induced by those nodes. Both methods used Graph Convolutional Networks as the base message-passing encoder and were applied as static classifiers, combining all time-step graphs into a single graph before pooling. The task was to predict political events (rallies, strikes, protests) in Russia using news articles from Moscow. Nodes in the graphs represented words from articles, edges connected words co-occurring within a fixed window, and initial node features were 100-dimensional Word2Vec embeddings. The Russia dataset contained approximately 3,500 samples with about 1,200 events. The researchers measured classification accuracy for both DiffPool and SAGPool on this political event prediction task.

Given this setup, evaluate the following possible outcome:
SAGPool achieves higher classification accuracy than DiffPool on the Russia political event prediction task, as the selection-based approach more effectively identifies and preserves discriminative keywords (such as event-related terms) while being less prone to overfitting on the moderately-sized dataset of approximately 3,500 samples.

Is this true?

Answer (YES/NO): YES